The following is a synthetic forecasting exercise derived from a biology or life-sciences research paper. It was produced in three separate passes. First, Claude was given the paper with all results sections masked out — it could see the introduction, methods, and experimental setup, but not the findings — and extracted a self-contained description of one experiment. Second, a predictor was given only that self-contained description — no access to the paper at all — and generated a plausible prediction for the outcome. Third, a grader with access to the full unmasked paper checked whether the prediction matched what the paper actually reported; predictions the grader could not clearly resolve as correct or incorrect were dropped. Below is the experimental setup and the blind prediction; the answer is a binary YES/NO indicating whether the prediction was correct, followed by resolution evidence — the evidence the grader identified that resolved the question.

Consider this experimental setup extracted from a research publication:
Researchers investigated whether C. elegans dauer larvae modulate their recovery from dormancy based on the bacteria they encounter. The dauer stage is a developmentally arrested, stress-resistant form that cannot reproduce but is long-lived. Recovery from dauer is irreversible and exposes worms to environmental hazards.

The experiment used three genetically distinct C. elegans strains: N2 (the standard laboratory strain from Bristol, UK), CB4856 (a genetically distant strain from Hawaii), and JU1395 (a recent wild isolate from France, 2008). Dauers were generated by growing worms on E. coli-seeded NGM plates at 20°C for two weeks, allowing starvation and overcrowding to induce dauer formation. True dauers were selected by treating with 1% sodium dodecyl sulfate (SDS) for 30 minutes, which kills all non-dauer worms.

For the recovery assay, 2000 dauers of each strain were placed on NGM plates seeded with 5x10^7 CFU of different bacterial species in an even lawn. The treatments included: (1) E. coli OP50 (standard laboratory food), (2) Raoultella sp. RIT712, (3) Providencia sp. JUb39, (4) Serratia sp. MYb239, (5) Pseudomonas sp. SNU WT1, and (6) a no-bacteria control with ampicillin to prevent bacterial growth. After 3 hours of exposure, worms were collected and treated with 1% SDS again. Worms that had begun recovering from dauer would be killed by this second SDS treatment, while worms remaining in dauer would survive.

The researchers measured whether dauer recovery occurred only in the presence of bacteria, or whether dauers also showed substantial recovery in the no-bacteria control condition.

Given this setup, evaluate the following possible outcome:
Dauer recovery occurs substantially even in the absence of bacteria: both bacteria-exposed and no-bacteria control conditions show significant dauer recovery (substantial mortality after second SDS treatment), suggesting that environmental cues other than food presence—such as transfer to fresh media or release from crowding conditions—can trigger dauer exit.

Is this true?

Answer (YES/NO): YES